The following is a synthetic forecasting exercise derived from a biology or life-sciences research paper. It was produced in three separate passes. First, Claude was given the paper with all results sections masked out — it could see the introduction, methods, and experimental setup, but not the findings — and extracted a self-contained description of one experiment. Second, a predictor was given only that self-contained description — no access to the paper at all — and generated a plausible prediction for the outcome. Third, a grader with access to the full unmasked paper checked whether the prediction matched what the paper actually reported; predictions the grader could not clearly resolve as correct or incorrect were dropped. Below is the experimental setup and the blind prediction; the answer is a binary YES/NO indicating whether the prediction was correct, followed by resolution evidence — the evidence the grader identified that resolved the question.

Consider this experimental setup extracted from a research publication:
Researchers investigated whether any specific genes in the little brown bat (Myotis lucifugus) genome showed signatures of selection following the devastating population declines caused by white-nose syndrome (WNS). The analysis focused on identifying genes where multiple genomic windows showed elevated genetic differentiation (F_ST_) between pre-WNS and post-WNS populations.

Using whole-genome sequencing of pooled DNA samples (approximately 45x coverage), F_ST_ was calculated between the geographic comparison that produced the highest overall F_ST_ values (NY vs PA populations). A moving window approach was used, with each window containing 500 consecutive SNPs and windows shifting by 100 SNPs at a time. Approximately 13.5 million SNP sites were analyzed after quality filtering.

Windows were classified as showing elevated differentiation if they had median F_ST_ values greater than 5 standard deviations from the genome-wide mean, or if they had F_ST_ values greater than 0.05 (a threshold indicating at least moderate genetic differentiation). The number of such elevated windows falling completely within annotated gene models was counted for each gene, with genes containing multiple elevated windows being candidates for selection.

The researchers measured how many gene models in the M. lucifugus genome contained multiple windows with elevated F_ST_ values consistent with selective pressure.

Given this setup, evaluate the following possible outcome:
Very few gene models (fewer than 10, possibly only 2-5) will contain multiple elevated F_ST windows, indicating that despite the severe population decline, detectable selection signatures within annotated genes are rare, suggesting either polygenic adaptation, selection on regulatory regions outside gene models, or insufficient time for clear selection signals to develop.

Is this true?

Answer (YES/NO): NO